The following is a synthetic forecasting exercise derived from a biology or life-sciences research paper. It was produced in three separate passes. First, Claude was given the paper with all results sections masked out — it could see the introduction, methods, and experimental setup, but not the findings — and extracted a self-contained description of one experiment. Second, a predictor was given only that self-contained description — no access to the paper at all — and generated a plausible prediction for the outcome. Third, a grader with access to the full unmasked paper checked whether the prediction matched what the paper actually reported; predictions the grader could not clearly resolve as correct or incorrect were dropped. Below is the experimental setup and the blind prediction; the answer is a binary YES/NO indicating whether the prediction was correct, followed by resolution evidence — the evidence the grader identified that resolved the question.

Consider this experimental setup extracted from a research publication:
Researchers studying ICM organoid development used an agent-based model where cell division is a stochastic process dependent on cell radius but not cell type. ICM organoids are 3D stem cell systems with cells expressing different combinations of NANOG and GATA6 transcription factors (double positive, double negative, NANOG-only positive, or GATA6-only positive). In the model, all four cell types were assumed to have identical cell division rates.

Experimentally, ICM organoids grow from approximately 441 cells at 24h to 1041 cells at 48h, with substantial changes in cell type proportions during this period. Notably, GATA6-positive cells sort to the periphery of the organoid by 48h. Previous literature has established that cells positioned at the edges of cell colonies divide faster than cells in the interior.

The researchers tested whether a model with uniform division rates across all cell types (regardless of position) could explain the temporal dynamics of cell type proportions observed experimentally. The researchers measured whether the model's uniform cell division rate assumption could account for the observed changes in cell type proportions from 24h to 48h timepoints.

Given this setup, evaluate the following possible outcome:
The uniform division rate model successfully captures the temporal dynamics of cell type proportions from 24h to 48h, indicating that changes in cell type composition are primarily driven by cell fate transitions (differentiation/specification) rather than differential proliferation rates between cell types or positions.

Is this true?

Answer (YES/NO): NO